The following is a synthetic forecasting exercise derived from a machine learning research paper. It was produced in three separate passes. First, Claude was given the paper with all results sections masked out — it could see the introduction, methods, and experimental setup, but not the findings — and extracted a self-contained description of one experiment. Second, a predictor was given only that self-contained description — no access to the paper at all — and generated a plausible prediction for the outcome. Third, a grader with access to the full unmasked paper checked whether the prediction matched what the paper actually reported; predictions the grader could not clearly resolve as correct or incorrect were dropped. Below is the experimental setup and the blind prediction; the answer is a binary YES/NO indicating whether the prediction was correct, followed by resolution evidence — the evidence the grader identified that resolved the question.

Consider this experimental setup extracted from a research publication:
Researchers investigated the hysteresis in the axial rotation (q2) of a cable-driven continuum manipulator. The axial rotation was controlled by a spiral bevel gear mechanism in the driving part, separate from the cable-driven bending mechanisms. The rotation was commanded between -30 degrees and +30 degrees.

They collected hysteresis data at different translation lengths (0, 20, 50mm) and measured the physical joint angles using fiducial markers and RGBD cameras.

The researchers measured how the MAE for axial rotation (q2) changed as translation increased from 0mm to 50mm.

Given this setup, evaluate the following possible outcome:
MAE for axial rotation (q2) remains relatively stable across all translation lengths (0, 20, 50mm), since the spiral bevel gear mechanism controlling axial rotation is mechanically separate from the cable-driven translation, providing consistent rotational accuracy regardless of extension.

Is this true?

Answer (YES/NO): NO